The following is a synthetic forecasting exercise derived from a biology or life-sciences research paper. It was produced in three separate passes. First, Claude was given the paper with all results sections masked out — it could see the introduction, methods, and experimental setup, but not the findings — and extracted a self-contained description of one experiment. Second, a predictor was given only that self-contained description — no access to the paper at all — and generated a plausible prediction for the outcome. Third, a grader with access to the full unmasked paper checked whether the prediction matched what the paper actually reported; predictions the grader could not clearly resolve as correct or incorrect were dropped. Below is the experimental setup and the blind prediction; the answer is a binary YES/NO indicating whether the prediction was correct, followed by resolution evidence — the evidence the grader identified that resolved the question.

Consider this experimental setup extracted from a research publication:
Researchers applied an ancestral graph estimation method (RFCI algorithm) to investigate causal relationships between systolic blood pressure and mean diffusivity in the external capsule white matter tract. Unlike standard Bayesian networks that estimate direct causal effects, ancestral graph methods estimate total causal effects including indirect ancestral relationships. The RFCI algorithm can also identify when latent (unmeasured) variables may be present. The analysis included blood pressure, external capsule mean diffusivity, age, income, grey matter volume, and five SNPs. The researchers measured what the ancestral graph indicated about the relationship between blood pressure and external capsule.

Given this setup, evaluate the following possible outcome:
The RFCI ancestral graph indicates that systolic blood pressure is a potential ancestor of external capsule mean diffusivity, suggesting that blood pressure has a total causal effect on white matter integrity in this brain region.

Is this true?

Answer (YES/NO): YES